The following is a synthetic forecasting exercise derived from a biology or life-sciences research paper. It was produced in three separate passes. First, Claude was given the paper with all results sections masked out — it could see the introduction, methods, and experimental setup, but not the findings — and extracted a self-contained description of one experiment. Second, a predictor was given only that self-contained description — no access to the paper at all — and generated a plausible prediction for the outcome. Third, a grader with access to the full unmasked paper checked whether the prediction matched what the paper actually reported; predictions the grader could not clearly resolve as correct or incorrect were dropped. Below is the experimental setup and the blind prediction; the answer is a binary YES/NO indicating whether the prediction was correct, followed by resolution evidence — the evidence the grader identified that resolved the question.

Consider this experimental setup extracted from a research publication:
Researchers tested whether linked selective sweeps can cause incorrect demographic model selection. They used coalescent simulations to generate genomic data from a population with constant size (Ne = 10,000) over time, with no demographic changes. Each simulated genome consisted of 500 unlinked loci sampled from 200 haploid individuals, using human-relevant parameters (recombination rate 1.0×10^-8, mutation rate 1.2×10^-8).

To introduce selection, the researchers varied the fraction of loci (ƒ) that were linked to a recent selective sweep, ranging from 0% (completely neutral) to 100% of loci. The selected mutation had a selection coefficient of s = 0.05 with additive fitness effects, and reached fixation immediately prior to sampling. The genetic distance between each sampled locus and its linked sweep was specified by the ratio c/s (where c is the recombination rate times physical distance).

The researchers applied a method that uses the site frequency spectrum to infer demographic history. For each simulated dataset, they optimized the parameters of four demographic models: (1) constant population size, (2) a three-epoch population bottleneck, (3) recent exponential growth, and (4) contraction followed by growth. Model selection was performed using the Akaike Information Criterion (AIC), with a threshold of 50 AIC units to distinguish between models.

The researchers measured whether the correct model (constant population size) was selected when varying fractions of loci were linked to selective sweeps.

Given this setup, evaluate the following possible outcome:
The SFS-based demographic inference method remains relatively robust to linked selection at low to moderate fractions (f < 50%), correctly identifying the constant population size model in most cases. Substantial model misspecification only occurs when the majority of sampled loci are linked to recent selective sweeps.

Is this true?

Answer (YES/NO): NO